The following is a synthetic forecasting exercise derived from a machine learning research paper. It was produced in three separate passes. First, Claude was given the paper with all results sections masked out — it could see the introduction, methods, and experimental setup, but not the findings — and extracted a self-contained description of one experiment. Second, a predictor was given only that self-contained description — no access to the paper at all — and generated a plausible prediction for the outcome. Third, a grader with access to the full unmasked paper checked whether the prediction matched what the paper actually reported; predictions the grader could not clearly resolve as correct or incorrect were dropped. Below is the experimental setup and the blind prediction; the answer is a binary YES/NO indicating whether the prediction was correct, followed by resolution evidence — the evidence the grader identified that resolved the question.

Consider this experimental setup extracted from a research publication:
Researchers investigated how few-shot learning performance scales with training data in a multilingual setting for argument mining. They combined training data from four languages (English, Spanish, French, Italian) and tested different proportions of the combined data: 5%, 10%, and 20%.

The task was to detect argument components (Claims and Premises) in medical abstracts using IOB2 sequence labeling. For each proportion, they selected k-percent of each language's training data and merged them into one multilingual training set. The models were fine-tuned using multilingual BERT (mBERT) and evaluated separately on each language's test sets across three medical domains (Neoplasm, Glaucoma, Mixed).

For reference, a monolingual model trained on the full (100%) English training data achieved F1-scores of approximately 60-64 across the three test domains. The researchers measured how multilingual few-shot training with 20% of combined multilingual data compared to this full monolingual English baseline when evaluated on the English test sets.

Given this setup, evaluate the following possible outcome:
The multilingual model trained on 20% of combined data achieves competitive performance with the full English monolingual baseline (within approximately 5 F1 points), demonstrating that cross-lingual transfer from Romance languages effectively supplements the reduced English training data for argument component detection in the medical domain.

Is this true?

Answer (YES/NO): YES